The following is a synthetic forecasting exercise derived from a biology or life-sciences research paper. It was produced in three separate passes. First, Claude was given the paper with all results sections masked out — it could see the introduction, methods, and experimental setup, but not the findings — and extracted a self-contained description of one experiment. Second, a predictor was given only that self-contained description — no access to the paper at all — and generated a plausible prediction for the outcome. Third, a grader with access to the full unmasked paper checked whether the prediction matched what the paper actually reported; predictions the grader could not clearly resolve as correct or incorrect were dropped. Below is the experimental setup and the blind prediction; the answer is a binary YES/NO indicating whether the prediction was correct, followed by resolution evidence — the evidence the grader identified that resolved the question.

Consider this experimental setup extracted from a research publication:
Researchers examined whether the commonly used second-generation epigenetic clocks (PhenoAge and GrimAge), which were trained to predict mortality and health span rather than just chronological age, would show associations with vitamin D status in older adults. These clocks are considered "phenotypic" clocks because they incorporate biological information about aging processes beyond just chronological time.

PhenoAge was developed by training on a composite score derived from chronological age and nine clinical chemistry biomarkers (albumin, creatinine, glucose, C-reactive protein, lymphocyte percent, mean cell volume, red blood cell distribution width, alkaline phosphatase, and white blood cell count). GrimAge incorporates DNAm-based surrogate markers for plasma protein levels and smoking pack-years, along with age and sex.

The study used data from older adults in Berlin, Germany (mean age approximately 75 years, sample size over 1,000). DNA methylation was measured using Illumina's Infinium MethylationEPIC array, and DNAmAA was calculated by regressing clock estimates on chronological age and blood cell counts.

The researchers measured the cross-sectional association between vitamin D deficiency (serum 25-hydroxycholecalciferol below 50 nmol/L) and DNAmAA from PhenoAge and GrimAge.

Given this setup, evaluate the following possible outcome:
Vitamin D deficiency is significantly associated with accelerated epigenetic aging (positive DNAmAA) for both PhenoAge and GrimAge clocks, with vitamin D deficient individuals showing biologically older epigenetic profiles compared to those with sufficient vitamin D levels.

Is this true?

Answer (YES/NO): NO